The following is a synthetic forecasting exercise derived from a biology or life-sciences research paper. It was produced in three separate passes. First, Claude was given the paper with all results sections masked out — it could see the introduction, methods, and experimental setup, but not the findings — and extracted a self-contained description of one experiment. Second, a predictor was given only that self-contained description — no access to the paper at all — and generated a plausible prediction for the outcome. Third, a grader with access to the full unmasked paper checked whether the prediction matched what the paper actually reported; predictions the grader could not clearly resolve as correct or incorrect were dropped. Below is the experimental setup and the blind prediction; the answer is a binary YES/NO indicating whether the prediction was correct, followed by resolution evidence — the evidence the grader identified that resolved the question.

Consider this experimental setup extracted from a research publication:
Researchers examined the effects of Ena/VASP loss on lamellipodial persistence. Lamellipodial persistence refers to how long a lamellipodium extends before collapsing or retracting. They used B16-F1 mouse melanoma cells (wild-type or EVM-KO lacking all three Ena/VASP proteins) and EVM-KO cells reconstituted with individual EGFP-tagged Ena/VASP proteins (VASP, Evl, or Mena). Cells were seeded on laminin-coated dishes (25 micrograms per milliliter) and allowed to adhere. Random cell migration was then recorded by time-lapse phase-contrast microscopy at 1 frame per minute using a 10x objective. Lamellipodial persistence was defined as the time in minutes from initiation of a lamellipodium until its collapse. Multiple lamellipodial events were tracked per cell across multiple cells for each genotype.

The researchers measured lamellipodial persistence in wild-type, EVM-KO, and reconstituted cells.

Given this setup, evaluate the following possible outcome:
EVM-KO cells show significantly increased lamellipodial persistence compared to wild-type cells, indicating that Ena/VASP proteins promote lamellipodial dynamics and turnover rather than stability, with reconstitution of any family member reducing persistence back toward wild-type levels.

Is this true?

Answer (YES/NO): NO